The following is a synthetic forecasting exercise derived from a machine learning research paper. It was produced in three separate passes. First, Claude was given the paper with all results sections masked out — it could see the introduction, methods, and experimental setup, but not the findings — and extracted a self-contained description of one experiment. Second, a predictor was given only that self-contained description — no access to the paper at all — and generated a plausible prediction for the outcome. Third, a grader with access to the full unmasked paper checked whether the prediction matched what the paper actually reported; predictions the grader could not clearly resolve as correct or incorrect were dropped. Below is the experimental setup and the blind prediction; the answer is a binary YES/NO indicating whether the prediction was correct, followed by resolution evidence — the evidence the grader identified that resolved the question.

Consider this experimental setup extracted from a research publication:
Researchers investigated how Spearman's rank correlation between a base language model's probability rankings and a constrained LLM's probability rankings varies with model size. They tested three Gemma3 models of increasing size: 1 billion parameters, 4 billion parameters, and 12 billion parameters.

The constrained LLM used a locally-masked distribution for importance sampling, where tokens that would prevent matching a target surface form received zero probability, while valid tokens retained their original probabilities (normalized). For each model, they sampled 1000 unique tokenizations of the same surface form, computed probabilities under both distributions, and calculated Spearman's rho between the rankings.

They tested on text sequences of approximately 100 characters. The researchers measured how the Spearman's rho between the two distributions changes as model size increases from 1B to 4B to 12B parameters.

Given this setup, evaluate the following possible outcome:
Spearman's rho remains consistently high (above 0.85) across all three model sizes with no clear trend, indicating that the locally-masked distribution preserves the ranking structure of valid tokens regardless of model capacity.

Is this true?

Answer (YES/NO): NO